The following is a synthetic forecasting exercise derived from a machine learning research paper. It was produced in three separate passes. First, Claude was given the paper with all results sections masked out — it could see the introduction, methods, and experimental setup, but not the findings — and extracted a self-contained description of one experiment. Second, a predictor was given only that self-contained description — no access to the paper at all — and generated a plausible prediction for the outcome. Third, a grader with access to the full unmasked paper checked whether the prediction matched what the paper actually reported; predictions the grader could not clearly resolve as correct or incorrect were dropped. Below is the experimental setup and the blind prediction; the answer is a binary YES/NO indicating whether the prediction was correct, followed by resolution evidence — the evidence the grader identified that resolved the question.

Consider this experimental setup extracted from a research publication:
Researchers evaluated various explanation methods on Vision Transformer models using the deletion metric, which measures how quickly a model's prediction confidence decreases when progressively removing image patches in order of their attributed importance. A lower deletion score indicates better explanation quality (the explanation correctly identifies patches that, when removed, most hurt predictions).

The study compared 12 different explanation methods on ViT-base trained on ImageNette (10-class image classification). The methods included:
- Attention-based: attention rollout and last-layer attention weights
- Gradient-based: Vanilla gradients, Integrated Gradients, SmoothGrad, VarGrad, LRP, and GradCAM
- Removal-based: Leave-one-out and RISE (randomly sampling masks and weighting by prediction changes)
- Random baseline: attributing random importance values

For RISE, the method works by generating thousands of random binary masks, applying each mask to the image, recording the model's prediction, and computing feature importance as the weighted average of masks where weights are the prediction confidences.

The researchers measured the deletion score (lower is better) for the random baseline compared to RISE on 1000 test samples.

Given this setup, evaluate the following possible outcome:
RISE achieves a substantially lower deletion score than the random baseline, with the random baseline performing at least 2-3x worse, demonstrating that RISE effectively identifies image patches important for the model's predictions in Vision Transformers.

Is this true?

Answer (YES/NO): NO